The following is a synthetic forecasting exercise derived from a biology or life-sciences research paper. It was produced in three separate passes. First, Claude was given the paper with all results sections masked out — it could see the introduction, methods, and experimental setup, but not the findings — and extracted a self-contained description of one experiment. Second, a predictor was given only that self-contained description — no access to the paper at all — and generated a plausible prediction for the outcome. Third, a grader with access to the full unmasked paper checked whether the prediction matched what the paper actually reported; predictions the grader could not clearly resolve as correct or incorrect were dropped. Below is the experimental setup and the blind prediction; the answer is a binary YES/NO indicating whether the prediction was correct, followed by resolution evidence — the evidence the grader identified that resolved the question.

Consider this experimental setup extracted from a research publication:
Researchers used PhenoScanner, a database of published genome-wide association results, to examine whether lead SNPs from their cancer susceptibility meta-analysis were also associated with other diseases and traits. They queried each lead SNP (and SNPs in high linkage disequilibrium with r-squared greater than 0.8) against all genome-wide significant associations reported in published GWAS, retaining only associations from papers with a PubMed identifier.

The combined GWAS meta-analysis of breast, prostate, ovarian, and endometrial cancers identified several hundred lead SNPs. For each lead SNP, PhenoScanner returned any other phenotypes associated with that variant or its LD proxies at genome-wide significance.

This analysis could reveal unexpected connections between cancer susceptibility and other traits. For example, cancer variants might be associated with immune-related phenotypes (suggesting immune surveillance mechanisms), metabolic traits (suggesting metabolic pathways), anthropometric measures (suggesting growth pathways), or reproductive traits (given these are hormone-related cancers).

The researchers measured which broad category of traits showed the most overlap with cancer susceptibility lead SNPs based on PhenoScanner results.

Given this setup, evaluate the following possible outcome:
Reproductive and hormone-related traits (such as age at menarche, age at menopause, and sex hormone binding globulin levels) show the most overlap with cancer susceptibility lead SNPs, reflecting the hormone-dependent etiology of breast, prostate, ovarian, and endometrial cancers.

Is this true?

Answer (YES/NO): NO